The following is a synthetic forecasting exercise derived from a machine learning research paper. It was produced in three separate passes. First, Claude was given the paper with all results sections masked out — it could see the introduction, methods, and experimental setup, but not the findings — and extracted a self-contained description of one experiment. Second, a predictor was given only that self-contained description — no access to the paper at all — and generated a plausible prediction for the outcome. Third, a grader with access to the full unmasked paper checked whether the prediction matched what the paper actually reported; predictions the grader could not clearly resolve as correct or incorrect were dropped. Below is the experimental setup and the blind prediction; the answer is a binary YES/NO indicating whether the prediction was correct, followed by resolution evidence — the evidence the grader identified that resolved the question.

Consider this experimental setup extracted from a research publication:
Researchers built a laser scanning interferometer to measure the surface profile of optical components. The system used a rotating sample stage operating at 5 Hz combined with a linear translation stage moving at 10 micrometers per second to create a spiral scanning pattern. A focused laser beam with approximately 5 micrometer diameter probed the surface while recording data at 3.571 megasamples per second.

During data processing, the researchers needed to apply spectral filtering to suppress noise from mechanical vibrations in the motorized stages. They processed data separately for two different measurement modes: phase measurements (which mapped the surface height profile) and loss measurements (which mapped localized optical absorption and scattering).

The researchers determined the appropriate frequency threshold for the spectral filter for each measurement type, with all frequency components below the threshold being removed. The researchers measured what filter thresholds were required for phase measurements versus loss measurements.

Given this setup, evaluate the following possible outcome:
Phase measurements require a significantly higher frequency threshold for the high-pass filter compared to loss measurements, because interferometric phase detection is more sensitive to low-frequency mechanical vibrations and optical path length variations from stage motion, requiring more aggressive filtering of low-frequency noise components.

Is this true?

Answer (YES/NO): YES